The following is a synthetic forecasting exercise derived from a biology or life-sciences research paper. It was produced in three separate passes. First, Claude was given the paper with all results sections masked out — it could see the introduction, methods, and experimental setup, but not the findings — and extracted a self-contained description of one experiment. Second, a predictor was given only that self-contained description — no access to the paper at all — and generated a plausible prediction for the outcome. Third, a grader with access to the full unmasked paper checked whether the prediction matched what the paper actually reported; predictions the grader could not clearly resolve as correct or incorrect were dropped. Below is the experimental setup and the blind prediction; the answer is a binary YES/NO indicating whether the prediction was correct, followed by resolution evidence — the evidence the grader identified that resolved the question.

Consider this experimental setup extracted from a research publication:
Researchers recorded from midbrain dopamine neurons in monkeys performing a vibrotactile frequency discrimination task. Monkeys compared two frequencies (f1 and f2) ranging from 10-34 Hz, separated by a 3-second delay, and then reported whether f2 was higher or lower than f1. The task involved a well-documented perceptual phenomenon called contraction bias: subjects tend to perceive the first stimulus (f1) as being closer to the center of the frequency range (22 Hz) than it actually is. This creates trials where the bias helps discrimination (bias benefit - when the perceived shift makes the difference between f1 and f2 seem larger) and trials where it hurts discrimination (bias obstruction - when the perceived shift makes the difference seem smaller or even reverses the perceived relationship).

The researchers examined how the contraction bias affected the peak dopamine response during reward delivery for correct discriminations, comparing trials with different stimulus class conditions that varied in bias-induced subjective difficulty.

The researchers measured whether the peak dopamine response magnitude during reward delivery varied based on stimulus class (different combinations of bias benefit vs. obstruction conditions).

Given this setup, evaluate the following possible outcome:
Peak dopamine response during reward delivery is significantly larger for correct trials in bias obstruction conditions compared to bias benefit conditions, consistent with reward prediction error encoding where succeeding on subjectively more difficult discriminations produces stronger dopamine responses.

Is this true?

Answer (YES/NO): NO